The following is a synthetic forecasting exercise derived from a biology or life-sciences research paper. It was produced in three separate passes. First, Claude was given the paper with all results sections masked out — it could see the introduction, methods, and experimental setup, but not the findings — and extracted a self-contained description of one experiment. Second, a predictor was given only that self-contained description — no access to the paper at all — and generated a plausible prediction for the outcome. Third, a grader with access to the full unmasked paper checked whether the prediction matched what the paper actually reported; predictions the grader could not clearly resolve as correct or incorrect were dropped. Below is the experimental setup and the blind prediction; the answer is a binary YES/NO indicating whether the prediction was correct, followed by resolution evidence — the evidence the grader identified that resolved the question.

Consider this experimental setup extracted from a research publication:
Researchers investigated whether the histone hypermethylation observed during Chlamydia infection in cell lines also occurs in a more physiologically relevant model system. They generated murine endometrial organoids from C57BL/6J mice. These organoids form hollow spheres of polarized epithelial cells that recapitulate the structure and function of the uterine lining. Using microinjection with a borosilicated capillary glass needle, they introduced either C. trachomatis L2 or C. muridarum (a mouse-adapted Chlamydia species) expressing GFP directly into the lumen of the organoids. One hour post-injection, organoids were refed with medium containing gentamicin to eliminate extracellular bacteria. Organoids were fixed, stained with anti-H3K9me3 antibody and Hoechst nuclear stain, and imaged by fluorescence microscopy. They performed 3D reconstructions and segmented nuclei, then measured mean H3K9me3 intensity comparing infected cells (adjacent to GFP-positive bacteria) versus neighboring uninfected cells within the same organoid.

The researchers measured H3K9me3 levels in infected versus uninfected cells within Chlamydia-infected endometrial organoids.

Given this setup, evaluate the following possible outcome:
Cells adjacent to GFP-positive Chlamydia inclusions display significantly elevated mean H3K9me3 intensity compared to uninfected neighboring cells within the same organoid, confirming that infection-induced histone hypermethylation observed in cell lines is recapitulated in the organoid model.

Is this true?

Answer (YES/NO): YES